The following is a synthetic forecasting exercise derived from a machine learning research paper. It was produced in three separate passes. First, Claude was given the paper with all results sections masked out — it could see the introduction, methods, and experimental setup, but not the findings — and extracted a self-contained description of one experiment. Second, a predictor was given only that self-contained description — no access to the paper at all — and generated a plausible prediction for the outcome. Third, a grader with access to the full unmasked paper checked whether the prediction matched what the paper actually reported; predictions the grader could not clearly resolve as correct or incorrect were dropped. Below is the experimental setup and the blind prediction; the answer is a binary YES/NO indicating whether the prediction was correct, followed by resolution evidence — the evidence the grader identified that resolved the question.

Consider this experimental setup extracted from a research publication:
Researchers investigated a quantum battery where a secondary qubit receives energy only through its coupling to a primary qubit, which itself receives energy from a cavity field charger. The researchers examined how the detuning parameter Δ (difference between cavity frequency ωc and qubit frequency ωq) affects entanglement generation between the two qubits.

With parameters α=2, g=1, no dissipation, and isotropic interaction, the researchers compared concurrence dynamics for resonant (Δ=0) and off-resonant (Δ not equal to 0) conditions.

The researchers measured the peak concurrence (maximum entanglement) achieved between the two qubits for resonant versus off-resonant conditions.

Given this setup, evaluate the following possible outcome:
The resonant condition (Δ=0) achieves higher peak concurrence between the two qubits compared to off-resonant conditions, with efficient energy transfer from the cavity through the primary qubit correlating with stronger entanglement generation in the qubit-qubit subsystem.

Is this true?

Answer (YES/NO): YES